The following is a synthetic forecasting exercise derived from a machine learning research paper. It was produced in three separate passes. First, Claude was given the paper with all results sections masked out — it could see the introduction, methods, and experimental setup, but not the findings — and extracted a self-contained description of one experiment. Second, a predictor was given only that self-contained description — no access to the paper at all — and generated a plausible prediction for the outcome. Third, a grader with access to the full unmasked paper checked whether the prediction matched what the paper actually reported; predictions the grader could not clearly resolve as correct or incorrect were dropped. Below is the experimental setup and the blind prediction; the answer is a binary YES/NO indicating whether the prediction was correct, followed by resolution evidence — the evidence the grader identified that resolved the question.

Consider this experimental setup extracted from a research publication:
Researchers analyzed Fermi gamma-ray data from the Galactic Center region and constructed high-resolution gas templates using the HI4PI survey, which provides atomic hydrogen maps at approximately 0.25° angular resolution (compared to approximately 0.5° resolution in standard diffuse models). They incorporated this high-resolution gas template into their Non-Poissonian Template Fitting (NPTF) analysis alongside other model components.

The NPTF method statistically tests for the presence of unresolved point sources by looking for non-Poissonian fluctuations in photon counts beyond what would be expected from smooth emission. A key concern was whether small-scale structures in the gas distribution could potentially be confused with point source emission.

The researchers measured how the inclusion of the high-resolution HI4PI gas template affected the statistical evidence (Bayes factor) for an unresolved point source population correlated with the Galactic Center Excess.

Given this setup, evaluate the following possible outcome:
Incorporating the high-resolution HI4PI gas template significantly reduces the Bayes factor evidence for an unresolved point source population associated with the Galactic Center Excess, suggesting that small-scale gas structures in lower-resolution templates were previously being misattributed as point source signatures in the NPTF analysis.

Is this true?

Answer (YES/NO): NO